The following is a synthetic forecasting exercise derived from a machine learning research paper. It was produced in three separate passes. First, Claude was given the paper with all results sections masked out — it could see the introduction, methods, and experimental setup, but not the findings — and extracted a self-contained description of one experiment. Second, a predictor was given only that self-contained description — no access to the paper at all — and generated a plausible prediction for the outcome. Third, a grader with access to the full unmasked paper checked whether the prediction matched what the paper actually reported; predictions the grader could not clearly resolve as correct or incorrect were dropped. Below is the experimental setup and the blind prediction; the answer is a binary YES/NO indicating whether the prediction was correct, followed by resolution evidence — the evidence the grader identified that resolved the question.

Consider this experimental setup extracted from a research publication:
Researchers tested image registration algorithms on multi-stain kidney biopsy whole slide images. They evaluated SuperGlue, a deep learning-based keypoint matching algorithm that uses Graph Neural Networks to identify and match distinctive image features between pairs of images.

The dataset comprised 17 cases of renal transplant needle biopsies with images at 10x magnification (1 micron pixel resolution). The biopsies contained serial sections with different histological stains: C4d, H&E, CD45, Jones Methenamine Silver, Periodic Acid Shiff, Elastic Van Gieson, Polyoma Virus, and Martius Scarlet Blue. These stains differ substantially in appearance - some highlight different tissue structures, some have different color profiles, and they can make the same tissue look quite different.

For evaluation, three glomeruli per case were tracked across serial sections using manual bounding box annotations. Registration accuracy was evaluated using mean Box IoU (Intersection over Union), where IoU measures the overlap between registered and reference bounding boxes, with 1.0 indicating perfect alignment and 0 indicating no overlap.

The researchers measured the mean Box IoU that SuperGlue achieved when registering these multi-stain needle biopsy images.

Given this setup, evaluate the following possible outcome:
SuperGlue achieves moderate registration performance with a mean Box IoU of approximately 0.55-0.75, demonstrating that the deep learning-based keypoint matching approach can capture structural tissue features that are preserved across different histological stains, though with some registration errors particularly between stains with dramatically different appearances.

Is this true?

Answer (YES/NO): NO